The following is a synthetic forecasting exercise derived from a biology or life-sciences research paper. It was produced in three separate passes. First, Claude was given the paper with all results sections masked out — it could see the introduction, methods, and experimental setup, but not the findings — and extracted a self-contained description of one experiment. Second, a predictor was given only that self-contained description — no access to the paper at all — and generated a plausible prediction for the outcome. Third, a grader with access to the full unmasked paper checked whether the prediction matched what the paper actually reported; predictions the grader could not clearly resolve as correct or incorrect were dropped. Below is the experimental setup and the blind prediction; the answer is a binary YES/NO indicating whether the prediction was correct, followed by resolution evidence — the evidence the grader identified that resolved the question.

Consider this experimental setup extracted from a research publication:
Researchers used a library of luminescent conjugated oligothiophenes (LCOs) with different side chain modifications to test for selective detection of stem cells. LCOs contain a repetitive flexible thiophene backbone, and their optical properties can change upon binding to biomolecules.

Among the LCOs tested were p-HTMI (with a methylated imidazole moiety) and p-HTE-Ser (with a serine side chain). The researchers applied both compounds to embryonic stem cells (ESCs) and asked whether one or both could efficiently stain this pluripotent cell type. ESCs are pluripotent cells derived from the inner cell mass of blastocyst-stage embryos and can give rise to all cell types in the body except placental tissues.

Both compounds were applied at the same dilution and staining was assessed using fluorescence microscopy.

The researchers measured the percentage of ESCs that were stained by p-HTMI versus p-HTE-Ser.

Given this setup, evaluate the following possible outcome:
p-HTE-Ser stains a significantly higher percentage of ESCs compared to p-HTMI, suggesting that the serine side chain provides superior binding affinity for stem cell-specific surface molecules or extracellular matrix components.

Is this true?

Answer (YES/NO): NO